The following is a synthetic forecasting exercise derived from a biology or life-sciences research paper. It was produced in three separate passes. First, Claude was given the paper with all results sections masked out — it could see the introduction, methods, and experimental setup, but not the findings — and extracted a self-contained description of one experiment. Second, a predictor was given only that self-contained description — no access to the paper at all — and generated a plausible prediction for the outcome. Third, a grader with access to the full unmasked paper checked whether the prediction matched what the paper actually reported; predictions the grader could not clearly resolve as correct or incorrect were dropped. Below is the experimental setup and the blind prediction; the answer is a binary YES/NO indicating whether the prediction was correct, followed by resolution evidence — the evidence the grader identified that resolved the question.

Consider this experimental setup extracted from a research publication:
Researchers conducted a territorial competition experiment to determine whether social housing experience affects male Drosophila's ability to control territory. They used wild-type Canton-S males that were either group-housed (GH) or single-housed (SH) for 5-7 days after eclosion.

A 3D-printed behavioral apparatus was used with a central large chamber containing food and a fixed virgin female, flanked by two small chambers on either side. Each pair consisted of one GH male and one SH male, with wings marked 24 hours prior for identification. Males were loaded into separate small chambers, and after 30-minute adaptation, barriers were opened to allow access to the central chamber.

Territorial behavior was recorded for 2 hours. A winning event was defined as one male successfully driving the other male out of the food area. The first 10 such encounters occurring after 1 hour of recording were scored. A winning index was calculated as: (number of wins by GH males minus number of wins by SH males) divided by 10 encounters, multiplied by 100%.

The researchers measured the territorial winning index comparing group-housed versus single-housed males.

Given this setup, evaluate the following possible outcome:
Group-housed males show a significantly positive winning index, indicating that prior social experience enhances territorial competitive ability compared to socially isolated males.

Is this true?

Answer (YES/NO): NO